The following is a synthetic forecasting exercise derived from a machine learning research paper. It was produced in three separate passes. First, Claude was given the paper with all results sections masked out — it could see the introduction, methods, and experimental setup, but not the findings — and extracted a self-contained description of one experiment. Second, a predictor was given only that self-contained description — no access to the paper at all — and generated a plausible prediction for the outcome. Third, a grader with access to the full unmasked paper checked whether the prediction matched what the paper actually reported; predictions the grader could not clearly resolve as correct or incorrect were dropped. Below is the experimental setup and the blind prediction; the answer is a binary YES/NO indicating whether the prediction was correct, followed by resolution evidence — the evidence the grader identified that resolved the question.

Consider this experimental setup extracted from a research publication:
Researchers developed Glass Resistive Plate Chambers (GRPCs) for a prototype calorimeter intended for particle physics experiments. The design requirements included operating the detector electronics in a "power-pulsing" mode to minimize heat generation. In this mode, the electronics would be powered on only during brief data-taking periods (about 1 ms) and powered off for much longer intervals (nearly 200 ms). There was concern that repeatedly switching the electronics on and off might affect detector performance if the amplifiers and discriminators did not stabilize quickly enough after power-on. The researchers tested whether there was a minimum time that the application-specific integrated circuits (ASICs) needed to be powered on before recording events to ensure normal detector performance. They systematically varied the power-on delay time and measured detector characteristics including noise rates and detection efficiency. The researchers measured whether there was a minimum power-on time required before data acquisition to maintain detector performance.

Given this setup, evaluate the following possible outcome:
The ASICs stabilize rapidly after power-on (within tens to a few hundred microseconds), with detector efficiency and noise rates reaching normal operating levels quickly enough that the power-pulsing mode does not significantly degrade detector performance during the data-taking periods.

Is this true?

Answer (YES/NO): YES